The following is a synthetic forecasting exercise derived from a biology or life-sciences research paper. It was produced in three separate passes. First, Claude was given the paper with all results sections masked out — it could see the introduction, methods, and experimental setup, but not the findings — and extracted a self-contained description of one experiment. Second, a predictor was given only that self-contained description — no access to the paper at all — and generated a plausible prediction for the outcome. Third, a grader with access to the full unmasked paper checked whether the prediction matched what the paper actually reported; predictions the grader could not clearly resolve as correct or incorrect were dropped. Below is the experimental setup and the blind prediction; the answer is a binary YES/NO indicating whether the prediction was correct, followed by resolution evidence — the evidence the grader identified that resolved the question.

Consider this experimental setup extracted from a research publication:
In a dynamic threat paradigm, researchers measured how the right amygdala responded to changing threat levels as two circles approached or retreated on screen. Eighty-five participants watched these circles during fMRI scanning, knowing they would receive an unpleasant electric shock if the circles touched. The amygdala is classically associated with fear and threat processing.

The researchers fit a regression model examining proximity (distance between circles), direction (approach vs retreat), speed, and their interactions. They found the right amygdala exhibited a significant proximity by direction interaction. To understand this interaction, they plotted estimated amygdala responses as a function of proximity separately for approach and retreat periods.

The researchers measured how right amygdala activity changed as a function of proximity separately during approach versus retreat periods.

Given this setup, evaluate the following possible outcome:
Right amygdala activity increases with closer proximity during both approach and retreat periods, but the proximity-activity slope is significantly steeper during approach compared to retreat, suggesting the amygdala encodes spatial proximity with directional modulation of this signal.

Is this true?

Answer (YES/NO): NO